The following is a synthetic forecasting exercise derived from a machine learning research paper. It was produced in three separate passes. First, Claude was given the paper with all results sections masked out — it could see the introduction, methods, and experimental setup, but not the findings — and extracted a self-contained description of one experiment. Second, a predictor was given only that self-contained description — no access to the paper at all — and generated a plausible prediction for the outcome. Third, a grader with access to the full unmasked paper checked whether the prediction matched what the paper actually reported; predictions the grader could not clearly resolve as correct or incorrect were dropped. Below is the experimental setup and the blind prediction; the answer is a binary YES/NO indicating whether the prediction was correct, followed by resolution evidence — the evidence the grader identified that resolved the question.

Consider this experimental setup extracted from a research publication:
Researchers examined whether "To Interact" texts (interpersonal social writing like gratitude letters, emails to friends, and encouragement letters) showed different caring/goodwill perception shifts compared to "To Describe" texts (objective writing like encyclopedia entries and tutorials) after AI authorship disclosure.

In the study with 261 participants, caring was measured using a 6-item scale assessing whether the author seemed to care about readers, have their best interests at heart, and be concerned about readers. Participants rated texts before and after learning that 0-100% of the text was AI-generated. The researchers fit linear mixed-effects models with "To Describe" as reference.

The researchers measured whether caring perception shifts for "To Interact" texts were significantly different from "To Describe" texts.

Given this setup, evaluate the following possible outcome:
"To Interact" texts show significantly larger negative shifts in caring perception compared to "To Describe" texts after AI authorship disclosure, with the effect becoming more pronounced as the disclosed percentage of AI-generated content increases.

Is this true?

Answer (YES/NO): NO